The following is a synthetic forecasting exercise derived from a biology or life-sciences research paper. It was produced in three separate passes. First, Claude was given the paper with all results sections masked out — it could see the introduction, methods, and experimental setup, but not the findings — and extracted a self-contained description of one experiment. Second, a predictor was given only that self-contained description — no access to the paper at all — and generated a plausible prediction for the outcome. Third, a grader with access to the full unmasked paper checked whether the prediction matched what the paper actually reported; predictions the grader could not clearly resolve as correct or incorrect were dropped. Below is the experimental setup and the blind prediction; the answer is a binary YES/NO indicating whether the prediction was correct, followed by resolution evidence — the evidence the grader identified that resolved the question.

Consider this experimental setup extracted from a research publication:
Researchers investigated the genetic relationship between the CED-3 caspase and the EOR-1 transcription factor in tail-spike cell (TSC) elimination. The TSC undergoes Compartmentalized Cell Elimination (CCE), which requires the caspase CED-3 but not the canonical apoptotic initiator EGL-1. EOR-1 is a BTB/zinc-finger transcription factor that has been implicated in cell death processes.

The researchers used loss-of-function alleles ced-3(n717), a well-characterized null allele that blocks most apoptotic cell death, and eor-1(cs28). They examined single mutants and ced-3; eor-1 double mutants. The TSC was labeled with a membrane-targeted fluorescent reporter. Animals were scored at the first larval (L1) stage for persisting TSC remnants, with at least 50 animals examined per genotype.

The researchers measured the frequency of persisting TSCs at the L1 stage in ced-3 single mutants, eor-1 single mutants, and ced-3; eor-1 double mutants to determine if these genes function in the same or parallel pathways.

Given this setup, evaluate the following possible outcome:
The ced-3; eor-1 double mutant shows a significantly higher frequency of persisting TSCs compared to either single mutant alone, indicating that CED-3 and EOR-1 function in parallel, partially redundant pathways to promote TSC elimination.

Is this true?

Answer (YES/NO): NO